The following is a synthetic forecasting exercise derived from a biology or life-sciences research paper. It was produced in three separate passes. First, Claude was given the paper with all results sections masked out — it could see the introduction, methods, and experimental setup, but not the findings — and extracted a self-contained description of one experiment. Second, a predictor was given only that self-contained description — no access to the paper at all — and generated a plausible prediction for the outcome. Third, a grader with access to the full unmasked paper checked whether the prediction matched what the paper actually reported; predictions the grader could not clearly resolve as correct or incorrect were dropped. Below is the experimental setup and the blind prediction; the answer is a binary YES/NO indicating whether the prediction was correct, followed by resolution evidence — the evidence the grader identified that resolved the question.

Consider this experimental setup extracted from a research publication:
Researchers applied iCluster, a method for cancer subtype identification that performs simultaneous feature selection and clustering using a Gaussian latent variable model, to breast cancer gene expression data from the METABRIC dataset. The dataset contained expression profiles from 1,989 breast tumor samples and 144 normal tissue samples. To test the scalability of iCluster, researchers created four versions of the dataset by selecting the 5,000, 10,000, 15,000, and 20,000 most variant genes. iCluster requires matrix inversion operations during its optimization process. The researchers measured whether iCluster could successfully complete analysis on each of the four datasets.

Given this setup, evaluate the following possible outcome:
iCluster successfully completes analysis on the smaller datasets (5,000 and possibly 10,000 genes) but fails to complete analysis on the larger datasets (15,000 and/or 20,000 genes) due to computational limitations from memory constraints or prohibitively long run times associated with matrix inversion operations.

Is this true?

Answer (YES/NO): YES